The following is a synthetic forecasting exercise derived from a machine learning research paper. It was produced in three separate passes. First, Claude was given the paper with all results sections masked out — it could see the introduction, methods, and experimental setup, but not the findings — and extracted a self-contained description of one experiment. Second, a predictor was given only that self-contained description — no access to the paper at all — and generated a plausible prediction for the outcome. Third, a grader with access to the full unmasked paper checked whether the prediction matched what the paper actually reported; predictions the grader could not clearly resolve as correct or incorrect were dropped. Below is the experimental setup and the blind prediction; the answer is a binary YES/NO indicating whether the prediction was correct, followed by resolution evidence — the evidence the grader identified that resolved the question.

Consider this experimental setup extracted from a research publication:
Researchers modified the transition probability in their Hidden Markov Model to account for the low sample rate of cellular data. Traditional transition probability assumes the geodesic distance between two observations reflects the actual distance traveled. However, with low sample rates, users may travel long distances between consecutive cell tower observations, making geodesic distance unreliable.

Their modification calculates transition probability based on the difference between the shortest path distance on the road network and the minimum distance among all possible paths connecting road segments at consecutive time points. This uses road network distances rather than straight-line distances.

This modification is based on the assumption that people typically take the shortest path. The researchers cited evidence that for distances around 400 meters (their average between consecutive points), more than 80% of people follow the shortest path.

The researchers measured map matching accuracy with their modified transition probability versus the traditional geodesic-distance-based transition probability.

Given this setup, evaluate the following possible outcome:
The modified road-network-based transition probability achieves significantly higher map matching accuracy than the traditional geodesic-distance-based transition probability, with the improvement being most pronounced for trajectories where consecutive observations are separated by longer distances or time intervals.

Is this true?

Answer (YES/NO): NO